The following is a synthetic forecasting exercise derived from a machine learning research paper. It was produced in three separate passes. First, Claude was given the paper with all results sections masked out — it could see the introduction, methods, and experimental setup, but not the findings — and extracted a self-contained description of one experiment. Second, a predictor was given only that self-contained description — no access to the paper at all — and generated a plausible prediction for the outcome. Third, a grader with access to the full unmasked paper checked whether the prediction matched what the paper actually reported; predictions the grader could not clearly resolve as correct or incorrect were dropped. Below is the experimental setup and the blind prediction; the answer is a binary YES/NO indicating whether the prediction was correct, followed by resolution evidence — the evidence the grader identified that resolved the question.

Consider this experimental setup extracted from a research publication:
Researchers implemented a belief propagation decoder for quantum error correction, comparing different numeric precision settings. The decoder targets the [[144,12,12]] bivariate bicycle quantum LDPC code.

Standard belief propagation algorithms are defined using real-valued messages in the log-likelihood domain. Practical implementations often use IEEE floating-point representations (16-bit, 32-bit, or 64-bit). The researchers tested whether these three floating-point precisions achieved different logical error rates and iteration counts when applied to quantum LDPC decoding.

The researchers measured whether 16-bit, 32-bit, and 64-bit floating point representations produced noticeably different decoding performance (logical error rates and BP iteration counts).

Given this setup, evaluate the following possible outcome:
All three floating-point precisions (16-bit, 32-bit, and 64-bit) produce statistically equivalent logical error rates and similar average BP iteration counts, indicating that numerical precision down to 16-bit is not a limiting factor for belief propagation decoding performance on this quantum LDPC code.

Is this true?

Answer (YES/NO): YES